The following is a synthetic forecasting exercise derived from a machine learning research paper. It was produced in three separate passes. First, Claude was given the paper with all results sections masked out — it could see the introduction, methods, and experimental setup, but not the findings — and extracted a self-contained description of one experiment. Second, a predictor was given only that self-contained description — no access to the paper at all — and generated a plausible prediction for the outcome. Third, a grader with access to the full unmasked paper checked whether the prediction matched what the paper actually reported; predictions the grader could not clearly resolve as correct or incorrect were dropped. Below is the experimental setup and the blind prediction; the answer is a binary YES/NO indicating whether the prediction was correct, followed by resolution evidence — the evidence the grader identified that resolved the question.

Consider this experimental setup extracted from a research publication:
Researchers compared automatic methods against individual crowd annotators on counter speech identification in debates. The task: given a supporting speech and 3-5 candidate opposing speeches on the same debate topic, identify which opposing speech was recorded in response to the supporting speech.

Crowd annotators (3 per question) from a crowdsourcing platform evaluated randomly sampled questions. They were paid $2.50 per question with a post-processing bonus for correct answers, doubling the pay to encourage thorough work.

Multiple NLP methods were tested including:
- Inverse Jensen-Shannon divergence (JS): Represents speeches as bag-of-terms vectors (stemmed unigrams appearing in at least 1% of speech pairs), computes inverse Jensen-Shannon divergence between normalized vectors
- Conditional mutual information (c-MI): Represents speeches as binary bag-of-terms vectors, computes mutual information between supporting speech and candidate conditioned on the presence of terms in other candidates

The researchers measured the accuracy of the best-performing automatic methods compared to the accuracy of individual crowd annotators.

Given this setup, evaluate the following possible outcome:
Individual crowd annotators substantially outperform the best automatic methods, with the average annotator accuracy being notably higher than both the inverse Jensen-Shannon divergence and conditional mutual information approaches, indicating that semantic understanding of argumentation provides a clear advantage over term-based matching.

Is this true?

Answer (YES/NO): NO